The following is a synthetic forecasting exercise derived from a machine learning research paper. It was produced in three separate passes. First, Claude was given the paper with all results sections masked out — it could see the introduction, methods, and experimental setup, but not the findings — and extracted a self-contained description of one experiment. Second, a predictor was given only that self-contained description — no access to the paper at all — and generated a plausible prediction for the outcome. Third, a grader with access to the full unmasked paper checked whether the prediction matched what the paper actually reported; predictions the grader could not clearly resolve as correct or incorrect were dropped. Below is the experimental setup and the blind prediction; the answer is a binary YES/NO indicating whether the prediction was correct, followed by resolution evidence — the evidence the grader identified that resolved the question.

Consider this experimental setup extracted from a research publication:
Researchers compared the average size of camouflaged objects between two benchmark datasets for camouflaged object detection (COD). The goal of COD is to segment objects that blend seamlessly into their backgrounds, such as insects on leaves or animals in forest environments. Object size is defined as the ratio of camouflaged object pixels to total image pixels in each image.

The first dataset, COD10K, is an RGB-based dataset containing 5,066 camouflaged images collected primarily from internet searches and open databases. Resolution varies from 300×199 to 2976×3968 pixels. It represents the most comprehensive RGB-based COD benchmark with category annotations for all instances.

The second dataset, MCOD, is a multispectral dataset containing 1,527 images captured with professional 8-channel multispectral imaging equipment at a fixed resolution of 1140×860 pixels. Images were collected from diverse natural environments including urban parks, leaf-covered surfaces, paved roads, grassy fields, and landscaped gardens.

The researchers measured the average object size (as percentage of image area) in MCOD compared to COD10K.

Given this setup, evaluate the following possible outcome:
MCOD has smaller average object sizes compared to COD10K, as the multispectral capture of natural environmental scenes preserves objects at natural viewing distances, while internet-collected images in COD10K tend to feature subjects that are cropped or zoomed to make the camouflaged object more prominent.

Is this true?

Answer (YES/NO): YES